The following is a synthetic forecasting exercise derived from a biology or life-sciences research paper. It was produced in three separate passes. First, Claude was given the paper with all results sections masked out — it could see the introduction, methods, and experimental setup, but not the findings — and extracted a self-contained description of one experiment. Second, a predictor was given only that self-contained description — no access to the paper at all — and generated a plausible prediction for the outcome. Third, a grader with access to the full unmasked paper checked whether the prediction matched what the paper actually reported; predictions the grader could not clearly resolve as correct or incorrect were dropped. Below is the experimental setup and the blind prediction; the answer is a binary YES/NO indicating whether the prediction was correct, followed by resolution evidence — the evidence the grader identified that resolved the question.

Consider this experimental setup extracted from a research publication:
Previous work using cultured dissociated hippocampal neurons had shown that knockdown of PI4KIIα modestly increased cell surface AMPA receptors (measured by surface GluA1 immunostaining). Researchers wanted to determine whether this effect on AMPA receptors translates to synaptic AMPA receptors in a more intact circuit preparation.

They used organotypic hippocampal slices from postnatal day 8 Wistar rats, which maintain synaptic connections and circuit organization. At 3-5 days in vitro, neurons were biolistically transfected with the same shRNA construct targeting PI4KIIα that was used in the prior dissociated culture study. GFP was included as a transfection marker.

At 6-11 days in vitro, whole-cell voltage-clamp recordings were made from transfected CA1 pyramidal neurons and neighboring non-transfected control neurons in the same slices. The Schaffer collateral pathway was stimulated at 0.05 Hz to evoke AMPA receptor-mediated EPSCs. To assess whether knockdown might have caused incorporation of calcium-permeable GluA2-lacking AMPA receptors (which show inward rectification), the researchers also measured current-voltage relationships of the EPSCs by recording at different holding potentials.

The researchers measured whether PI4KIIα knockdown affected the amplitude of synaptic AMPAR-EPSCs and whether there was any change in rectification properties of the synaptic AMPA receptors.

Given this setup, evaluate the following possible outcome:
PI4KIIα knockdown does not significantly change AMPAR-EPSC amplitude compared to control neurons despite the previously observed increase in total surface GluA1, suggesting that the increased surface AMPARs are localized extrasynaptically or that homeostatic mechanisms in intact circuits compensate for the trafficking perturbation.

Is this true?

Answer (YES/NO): YES